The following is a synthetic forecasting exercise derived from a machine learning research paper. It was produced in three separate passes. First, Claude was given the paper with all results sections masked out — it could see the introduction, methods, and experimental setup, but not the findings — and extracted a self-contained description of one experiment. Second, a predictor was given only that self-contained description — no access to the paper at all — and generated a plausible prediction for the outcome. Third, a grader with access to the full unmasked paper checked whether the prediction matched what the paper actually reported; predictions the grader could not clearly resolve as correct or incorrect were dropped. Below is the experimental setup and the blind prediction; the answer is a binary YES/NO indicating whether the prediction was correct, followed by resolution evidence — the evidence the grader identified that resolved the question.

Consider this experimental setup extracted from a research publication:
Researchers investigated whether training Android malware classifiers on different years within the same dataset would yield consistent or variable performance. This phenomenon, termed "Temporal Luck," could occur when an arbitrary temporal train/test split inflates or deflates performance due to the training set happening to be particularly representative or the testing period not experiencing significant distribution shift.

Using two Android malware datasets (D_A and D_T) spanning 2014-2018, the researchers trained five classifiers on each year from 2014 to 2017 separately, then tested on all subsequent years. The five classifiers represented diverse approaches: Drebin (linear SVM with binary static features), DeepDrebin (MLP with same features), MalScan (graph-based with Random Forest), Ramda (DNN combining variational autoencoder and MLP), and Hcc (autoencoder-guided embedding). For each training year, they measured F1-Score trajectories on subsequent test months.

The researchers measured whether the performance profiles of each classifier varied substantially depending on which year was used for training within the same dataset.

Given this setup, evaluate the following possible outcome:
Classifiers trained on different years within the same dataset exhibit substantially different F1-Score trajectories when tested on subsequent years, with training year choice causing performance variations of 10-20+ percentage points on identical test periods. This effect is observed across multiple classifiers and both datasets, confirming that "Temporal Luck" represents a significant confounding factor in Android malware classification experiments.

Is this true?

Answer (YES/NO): YES